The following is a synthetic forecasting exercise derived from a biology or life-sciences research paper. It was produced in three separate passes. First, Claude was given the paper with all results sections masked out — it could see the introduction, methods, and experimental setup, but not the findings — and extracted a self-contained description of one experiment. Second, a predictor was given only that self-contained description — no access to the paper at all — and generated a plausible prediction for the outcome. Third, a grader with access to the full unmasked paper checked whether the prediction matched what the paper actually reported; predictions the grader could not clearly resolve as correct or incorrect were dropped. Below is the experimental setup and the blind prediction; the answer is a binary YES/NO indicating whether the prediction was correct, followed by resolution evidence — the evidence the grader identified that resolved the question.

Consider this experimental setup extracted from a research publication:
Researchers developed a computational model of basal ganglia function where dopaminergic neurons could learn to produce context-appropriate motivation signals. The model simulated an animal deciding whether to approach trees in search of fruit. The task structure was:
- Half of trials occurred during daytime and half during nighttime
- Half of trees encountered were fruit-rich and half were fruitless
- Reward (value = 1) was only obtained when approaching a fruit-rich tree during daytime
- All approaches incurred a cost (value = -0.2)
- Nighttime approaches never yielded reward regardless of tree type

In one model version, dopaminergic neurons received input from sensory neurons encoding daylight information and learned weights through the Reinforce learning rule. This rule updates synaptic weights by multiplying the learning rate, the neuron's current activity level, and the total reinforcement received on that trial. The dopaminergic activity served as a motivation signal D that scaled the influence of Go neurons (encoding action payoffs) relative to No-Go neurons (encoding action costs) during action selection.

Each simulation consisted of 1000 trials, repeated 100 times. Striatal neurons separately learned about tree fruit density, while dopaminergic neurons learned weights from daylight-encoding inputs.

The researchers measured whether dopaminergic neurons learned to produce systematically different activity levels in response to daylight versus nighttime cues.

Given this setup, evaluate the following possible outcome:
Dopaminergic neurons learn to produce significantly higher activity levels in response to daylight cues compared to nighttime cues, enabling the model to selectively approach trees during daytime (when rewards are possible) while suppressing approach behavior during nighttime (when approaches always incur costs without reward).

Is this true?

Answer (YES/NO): YES